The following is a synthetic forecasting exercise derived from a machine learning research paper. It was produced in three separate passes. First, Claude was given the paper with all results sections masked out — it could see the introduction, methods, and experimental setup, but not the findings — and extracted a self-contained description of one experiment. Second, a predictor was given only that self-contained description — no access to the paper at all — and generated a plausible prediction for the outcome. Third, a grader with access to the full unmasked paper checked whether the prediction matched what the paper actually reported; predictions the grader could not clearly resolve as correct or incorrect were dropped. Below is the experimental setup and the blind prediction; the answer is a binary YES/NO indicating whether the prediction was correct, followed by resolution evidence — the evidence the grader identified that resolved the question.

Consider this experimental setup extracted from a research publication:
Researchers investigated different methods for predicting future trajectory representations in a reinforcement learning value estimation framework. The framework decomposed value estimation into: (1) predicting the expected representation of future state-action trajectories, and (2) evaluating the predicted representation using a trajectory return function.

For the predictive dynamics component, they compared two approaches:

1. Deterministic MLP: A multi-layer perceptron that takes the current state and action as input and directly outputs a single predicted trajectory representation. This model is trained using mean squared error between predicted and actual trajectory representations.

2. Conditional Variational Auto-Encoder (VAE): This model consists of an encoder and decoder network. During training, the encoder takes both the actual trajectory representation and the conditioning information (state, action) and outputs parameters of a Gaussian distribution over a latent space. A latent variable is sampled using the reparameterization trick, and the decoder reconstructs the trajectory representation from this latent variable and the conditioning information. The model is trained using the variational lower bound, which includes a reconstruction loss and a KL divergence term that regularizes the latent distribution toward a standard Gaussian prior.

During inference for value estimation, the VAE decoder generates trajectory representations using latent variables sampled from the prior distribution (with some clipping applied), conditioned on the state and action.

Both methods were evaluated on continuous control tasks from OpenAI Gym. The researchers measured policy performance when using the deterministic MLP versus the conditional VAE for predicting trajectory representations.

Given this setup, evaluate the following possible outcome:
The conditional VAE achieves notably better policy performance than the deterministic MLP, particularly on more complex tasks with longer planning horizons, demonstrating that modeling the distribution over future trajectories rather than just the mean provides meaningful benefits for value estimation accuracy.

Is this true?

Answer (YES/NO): YES